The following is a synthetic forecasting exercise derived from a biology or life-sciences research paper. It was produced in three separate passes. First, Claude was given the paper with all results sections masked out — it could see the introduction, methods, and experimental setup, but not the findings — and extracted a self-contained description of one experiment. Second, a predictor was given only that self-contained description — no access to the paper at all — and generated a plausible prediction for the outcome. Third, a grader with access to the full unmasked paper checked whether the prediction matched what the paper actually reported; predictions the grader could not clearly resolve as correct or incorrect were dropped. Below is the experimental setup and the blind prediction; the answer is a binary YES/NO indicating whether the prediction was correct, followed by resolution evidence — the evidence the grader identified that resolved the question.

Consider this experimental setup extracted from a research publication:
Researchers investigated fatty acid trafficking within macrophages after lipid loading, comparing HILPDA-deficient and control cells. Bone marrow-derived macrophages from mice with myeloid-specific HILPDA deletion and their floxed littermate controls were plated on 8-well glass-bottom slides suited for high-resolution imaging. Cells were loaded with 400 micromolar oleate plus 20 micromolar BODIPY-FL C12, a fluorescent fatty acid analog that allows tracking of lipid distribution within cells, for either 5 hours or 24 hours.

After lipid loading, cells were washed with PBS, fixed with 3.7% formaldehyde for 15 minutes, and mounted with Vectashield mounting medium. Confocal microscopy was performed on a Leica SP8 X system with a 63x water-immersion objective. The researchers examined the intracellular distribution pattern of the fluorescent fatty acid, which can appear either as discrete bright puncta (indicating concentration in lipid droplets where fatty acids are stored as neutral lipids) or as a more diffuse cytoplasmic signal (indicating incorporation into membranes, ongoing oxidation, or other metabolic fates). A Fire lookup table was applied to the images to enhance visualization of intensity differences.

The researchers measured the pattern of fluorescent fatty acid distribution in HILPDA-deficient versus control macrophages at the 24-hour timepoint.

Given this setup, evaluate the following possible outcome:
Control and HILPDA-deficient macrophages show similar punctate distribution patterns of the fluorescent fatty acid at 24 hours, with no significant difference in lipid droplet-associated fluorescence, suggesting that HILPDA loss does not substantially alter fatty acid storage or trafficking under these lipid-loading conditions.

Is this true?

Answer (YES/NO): NO